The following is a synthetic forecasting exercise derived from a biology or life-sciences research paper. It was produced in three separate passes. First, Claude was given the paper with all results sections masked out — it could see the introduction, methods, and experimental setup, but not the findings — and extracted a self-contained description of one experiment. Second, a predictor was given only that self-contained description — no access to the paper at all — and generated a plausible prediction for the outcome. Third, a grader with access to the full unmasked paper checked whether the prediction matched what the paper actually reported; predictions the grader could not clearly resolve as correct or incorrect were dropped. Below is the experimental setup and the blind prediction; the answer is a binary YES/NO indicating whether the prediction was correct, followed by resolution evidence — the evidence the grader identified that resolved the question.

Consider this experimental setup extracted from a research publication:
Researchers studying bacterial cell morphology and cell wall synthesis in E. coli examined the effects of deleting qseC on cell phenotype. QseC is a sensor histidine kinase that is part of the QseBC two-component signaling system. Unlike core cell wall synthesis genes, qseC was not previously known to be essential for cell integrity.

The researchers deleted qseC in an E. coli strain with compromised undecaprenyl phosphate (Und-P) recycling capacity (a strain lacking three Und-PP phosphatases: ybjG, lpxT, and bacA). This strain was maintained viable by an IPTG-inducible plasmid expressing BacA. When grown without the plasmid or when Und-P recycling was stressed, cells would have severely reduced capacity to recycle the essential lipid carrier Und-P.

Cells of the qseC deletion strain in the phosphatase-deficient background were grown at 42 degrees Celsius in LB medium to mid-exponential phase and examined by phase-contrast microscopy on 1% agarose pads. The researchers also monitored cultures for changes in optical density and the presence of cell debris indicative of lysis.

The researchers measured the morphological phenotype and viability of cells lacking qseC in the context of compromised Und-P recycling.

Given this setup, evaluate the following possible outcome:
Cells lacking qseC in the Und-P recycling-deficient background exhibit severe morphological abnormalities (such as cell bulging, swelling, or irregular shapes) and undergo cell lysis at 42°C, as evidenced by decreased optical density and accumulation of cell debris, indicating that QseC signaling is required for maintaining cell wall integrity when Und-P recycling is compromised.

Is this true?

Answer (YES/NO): NO